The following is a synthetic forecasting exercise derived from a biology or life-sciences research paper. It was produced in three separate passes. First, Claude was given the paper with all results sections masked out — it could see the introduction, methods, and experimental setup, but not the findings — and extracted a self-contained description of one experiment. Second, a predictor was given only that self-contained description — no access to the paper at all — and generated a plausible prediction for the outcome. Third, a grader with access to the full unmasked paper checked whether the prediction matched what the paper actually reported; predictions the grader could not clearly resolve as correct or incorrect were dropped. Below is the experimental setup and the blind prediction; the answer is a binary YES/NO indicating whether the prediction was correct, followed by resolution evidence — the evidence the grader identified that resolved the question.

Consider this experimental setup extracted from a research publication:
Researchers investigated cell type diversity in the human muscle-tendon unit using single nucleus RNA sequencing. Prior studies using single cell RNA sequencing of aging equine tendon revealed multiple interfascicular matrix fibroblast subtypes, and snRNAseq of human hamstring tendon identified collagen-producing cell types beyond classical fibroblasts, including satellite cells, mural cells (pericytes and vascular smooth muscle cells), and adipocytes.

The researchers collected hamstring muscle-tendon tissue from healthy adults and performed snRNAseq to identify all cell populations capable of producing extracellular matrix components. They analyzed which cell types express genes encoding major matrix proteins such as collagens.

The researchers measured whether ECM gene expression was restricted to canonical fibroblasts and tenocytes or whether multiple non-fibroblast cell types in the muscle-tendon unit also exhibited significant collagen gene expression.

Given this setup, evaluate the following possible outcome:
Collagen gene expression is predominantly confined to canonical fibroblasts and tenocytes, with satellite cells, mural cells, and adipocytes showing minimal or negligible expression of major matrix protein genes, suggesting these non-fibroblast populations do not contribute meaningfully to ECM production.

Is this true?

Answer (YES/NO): NO